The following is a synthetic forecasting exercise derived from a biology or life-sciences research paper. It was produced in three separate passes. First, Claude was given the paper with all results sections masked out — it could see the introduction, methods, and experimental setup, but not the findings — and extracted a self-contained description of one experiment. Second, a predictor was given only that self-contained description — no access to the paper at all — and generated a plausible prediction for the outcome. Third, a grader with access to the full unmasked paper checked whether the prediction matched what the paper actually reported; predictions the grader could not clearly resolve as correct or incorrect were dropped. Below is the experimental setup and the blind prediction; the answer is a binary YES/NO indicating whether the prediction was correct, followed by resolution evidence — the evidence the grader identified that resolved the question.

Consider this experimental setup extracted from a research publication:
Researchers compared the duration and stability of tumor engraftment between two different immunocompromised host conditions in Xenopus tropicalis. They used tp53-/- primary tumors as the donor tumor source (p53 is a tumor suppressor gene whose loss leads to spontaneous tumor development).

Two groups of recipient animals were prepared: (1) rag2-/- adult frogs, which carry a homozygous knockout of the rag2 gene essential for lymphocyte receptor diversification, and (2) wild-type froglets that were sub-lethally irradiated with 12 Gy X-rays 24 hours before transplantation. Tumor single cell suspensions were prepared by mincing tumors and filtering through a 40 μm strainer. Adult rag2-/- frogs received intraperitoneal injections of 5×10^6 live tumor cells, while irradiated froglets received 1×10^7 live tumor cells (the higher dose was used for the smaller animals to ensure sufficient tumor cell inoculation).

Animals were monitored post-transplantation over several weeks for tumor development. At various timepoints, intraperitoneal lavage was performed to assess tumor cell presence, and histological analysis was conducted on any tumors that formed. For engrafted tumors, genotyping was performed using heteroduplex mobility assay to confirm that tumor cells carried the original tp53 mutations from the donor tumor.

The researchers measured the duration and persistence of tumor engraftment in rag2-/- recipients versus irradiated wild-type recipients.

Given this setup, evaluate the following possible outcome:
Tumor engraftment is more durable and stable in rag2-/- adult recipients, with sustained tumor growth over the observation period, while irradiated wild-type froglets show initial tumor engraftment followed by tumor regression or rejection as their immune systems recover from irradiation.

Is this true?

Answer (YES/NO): YES